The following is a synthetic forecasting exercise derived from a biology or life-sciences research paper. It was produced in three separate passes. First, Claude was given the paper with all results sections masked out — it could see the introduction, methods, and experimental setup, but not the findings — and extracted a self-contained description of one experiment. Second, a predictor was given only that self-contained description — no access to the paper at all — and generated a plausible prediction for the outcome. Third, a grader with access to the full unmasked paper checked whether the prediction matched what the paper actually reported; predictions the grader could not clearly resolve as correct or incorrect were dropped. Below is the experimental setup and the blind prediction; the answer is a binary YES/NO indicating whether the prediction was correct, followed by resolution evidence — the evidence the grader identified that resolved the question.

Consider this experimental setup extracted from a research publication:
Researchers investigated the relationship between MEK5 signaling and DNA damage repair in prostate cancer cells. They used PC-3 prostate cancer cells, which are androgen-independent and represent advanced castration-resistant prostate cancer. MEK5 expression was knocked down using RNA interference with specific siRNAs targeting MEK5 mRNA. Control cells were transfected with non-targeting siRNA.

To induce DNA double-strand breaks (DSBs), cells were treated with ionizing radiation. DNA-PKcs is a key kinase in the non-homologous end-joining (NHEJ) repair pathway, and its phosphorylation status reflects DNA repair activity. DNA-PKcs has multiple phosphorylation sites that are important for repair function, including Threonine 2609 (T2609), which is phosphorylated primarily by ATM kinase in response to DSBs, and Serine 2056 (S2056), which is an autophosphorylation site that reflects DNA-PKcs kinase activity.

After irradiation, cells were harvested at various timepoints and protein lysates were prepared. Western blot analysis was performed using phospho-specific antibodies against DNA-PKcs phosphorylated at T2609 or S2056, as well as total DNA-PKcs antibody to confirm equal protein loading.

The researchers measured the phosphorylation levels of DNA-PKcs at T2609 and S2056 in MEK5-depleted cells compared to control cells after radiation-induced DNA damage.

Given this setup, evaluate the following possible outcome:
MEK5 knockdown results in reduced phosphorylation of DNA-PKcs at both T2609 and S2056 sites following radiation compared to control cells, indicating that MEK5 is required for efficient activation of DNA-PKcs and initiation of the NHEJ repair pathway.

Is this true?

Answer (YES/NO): YES